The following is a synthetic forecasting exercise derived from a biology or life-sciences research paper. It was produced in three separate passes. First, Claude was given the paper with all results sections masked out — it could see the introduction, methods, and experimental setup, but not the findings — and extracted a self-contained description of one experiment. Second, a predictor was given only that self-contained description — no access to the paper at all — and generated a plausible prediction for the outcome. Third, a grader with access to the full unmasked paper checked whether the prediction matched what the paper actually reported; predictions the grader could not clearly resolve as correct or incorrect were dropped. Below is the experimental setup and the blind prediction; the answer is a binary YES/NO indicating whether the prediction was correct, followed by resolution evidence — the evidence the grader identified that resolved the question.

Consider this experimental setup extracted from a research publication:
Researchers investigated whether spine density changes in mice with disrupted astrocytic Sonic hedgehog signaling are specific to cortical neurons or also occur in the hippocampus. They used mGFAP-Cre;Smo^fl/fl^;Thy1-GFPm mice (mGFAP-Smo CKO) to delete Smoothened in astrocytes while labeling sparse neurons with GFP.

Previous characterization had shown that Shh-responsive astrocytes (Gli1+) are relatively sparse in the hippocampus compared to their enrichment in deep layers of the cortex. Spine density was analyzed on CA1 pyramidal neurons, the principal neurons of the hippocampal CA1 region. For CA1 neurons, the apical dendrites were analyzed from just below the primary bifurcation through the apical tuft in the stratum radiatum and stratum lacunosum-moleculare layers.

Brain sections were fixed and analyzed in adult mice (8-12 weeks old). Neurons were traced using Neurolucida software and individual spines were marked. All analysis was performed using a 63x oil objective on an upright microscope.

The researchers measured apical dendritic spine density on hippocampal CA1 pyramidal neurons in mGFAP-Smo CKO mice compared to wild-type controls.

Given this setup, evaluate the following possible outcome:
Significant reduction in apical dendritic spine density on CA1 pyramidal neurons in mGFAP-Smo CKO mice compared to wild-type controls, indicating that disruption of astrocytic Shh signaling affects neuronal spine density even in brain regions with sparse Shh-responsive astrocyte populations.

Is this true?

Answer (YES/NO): NO